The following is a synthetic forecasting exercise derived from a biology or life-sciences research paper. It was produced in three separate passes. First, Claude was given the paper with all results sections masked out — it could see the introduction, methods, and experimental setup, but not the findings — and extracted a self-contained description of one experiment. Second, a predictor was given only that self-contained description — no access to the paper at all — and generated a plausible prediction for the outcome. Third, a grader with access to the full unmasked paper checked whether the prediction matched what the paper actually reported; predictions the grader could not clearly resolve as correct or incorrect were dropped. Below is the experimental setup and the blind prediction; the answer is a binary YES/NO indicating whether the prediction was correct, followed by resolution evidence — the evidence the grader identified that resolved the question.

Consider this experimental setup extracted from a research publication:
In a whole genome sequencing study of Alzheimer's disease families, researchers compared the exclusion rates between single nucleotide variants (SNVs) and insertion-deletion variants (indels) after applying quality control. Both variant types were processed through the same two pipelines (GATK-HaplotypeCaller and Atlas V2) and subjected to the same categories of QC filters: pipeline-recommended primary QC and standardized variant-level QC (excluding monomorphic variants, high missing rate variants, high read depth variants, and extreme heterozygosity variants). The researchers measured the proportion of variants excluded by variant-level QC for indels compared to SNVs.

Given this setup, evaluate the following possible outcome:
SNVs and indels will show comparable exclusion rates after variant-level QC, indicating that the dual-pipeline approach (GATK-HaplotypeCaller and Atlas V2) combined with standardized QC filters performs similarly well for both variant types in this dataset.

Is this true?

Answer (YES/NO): NO